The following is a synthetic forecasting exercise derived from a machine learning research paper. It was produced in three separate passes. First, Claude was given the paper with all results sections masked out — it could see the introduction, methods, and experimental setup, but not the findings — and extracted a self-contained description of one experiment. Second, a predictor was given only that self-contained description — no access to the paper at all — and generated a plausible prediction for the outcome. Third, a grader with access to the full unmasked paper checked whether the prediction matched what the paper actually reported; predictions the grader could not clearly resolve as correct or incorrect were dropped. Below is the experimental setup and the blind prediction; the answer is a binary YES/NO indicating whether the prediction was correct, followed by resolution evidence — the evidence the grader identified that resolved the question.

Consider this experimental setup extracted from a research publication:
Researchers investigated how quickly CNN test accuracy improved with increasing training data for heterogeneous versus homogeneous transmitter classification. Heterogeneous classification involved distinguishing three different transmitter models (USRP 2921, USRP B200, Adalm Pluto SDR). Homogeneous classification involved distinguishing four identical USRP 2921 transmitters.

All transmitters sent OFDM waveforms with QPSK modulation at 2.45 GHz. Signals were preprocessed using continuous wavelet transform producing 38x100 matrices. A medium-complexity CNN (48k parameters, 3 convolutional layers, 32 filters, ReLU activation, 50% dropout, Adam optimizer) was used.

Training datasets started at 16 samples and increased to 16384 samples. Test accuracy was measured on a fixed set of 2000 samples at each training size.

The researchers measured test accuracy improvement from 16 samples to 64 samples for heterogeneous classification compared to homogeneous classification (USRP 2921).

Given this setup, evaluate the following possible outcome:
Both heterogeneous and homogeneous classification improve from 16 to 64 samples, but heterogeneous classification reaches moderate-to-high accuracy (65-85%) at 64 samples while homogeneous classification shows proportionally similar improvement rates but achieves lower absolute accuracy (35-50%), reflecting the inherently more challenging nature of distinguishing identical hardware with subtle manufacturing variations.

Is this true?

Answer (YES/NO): NO